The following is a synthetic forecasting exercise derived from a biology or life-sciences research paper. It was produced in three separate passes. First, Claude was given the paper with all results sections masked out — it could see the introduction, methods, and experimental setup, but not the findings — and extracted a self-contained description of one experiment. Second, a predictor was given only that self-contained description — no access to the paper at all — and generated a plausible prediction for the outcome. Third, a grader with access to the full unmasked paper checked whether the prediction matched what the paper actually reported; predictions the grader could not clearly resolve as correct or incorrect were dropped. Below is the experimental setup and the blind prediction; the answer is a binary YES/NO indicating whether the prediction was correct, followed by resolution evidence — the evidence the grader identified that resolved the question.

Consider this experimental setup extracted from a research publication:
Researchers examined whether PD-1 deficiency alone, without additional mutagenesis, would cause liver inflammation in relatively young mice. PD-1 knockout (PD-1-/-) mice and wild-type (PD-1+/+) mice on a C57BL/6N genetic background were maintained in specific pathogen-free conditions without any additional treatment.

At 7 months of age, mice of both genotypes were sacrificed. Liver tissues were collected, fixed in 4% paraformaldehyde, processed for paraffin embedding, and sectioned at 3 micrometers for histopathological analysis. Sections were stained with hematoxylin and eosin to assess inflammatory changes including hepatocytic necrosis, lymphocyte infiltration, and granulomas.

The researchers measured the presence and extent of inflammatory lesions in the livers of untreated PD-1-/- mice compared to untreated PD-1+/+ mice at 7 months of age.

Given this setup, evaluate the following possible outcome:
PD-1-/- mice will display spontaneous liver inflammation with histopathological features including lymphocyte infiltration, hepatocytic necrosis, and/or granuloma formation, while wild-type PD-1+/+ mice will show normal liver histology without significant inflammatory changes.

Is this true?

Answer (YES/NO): NO